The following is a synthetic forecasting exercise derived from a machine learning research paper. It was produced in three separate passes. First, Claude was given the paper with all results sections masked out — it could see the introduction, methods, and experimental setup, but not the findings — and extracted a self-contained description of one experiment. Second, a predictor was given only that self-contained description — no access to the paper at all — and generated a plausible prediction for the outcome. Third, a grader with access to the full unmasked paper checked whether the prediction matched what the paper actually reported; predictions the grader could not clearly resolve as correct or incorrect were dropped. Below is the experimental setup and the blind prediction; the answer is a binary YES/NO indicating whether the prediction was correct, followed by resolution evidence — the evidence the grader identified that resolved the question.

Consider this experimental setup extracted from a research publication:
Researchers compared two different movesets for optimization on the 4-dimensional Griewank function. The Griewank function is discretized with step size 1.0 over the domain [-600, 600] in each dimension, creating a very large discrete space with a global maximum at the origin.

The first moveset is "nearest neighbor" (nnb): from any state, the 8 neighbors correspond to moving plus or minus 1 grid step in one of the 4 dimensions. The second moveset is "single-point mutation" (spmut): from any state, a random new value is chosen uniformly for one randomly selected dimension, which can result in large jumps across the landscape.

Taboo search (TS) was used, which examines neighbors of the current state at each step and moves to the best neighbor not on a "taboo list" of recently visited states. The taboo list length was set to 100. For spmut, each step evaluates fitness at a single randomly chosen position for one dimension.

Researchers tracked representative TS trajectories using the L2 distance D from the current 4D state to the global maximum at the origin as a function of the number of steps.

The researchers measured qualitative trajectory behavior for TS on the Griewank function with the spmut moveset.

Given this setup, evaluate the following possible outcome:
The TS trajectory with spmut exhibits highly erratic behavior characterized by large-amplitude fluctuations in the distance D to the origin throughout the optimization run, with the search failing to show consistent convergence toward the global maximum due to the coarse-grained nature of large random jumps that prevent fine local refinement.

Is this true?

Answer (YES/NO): NO